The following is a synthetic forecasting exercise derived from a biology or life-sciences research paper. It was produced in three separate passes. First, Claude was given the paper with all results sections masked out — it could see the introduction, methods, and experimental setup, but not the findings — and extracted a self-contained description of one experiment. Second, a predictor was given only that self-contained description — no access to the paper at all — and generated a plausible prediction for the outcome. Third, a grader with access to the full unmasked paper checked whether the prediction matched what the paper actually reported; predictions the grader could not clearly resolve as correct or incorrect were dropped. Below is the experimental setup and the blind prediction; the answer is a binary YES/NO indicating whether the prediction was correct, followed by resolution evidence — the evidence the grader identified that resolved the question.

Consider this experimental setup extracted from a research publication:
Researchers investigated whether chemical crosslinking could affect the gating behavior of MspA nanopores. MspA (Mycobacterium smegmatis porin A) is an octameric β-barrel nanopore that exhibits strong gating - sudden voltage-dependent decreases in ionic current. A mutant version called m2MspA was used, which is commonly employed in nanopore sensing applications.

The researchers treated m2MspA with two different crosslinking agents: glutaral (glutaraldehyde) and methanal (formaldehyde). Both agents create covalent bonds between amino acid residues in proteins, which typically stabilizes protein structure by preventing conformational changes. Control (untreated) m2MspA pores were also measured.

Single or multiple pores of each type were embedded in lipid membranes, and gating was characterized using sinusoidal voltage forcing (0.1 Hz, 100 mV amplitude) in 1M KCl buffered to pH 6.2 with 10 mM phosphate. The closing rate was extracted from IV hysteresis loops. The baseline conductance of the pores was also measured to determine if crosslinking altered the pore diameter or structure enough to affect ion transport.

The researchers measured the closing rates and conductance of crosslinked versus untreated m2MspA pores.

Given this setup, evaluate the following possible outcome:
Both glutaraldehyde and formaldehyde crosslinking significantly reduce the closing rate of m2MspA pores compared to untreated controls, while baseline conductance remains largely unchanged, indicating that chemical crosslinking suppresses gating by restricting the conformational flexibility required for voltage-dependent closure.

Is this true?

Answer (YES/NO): YES